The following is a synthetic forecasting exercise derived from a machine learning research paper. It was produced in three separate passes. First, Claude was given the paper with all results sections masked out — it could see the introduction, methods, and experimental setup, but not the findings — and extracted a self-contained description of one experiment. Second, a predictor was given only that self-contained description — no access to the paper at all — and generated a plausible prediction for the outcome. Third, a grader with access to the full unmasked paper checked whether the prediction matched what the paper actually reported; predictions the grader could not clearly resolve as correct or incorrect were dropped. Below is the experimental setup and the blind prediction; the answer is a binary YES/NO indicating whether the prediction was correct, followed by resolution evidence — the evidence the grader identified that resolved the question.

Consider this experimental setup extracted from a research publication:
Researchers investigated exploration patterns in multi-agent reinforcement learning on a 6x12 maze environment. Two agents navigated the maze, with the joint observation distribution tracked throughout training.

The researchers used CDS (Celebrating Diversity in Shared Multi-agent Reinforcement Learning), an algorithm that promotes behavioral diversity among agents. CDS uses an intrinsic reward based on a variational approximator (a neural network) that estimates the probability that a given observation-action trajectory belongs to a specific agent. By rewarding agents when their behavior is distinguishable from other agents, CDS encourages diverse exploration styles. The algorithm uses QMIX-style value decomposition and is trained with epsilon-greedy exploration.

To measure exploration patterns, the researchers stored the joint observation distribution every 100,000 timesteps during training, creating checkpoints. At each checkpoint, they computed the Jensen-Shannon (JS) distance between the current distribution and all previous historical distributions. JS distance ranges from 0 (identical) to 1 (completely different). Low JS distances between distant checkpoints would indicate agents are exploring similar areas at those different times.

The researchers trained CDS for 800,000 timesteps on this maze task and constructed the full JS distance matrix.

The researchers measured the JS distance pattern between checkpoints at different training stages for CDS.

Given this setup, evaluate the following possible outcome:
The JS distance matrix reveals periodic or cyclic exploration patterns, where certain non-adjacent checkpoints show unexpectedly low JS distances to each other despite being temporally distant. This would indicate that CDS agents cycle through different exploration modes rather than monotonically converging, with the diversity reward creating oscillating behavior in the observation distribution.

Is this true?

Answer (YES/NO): NO